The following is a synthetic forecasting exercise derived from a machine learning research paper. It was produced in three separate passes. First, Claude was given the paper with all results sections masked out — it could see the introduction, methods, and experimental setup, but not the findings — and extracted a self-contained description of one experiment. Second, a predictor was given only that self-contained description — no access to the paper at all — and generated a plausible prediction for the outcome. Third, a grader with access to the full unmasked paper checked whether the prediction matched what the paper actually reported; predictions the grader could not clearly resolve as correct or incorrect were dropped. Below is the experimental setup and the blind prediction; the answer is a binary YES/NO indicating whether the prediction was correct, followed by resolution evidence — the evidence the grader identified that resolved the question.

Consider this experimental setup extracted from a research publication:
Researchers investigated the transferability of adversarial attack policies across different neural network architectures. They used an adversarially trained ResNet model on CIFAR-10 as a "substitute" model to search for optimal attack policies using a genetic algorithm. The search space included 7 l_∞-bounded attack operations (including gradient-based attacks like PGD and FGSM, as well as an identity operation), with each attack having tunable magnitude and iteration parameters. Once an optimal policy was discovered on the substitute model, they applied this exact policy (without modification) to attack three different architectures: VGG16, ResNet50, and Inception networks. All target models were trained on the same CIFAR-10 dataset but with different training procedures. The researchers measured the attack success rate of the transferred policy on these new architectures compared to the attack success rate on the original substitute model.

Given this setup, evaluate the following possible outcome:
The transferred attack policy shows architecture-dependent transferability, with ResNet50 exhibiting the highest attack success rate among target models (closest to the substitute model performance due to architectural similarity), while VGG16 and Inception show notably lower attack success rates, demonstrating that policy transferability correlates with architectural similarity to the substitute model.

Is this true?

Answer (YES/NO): NO